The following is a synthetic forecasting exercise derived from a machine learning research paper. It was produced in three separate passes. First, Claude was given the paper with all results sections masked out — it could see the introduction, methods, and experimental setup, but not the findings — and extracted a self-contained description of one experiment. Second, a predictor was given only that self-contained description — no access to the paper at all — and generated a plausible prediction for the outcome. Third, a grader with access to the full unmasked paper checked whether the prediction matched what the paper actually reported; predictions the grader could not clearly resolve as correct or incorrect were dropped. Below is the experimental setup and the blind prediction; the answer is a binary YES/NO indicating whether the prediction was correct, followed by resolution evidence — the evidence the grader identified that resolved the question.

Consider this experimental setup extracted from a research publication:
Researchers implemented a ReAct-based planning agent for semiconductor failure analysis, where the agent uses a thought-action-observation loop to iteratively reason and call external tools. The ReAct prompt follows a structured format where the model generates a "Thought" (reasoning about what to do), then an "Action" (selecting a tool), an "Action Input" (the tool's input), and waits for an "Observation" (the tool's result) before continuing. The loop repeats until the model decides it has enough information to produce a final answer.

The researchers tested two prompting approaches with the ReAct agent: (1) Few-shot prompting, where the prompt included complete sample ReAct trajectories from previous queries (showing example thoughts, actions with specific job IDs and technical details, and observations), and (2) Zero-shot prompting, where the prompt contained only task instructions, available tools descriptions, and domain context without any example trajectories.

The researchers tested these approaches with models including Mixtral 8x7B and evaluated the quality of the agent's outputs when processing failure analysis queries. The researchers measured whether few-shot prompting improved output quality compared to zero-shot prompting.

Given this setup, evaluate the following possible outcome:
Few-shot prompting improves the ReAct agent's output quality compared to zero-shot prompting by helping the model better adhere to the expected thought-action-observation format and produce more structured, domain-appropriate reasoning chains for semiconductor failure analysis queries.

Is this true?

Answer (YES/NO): NO